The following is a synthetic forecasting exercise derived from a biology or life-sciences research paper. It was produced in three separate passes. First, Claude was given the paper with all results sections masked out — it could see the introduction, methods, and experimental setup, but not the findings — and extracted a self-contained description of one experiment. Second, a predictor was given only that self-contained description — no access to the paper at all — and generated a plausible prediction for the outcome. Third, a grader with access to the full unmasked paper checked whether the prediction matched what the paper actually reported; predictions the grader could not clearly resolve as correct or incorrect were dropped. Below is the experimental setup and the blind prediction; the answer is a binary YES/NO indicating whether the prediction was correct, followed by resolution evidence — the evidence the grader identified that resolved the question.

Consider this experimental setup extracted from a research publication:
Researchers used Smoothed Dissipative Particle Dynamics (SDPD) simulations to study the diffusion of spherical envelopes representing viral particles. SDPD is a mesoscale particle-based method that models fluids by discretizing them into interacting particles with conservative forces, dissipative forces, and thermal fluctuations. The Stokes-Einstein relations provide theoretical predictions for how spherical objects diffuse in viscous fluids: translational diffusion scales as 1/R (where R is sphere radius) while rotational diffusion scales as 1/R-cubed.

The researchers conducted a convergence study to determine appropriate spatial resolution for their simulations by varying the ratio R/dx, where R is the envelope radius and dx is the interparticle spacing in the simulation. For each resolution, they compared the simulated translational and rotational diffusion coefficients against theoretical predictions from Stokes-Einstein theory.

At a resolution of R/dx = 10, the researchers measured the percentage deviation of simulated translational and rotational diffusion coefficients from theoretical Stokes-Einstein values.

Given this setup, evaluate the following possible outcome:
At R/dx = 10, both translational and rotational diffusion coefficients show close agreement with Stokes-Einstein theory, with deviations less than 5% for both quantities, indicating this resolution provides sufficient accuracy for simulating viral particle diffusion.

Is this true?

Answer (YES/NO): NO